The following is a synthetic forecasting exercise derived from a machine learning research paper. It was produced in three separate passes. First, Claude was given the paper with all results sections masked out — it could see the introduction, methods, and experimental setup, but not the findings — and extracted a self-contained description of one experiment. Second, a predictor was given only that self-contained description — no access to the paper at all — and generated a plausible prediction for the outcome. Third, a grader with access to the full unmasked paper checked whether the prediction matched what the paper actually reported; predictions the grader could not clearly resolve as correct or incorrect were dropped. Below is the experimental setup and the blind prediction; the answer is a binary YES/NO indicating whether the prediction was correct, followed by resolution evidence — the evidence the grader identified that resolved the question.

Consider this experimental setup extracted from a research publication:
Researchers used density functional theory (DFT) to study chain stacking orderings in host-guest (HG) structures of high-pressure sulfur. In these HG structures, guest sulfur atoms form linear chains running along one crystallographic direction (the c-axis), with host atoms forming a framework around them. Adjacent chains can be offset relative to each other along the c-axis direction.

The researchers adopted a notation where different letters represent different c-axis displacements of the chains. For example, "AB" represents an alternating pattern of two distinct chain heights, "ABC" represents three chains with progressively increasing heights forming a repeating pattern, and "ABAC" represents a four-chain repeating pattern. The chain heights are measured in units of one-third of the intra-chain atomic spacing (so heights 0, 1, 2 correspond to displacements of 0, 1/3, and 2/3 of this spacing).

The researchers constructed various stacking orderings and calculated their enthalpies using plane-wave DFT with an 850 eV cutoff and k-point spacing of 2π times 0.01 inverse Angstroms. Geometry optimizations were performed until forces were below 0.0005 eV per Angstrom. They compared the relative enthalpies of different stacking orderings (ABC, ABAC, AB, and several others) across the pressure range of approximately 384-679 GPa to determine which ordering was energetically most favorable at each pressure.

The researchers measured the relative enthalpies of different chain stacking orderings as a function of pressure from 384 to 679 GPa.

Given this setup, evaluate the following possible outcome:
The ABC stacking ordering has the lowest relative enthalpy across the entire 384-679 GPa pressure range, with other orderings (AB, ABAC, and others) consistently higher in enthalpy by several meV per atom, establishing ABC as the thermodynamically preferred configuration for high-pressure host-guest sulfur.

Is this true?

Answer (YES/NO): NO